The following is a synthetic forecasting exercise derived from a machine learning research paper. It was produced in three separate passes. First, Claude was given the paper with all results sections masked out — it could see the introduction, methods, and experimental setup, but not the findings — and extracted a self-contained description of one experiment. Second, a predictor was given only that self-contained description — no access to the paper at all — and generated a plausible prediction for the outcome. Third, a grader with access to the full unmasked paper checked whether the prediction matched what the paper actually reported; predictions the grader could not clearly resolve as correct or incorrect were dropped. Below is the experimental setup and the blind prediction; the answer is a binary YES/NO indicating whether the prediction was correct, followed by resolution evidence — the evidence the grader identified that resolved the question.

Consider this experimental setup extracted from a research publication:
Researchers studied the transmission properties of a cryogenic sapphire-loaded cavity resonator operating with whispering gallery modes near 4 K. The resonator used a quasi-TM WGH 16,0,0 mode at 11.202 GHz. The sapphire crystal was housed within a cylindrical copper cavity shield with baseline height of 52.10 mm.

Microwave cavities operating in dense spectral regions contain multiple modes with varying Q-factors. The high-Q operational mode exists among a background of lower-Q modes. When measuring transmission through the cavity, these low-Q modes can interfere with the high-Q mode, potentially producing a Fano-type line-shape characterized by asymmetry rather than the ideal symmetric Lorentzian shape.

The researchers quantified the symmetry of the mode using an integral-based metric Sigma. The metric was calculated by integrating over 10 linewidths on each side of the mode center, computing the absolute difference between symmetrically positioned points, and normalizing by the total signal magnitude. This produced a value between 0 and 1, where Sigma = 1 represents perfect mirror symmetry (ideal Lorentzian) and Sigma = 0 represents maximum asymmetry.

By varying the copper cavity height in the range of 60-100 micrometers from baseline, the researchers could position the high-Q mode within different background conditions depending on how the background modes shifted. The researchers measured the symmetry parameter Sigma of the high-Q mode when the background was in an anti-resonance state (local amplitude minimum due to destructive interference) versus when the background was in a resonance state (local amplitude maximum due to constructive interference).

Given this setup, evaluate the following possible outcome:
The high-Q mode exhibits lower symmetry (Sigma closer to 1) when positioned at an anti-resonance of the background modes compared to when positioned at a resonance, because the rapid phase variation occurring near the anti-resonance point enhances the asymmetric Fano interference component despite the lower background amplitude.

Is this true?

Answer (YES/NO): NO